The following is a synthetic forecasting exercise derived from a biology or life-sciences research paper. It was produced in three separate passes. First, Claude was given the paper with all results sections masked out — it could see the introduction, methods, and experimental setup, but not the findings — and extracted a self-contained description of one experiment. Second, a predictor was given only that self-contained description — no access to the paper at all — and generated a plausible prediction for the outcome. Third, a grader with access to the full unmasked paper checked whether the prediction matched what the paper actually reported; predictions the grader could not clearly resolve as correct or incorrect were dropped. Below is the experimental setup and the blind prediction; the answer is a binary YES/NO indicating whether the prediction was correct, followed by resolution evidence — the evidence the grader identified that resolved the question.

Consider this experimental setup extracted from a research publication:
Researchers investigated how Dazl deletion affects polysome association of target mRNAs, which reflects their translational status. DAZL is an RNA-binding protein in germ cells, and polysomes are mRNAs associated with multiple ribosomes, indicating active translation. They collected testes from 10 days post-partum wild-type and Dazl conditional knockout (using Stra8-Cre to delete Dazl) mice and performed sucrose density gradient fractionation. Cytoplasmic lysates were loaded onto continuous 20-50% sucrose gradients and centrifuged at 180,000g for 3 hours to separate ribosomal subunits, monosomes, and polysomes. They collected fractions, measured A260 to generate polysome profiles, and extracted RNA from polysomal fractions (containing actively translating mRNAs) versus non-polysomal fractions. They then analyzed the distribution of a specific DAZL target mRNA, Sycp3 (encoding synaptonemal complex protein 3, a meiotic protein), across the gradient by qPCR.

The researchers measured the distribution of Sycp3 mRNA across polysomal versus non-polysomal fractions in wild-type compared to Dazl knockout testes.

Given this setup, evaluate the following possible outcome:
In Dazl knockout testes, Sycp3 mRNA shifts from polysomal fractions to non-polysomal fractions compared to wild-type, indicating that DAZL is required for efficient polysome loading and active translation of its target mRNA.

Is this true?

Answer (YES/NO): YES